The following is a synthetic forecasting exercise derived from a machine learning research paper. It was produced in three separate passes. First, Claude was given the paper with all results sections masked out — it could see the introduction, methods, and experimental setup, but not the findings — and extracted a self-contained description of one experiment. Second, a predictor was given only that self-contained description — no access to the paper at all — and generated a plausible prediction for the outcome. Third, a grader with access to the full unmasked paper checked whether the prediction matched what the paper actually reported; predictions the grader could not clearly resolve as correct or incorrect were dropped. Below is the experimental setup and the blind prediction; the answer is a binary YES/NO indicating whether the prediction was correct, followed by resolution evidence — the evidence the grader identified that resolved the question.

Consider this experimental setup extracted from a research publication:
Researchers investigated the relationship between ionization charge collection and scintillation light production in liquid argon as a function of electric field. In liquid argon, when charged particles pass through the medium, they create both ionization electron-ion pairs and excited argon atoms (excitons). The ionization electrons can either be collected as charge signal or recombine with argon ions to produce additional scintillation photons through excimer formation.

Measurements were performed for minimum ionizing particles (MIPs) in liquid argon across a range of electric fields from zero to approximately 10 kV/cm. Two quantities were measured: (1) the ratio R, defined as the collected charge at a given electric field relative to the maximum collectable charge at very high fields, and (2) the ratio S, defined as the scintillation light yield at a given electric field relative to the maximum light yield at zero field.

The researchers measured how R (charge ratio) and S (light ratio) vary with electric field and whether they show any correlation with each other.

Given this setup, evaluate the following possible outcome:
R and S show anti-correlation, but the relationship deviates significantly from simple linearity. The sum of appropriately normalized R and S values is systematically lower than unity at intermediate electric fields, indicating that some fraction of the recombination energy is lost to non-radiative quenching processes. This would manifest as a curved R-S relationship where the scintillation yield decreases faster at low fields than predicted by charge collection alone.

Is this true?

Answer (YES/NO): NO